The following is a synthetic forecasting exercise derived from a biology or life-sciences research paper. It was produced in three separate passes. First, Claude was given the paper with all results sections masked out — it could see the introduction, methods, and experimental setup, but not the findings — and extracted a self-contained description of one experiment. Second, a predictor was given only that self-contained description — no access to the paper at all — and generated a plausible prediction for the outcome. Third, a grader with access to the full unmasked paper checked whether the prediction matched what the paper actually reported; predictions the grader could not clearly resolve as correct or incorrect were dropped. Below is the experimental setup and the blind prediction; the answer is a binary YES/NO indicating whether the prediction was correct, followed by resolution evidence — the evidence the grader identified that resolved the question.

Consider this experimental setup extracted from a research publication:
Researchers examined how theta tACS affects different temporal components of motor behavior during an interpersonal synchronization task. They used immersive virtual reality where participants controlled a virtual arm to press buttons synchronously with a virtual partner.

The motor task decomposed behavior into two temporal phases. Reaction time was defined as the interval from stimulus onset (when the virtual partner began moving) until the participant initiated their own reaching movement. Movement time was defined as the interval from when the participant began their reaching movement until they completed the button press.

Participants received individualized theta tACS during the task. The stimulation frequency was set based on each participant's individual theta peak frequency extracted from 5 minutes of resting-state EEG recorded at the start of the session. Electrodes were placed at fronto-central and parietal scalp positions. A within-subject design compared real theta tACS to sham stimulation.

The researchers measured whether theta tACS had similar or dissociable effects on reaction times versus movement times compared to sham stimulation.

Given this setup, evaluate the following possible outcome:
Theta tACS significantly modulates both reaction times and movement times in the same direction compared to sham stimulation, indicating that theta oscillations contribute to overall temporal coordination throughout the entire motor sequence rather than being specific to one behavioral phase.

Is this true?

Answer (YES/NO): NO